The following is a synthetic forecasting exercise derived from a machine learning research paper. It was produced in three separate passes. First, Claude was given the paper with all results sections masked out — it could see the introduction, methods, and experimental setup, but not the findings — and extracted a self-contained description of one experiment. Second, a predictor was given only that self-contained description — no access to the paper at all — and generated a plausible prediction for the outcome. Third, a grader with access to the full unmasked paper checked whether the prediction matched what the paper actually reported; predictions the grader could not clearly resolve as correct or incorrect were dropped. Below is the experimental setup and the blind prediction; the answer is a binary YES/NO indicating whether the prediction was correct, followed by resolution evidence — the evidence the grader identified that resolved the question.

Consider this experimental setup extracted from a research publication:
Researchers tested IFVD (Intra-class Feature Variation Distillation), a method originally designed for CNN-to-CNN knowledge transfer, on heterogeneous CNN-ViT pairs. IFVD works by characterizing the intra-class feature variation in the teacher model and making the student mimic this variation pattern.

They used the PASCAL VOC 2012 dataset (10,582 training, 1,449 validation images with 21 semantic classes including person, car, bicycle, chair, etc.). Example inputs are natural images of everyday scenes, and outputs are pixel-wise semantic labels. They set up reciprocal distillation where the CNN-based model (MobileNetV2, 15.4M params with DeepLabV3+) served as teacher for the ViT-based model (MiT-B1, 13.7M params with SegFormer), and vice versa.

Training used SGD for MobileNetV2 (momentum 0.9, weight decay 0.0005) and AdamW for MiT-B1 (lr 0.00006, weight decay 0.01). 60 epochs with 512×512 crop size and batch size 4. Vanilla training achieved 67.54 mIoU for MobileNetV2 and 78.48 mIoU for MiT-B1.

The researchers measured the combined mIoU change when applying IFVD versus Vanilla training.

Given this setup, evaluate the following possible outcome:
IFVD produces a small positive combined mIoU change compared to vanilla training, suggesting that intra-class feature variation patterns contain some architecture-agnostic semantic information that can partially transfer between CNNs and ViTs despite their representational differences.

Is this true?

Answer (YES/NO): NO